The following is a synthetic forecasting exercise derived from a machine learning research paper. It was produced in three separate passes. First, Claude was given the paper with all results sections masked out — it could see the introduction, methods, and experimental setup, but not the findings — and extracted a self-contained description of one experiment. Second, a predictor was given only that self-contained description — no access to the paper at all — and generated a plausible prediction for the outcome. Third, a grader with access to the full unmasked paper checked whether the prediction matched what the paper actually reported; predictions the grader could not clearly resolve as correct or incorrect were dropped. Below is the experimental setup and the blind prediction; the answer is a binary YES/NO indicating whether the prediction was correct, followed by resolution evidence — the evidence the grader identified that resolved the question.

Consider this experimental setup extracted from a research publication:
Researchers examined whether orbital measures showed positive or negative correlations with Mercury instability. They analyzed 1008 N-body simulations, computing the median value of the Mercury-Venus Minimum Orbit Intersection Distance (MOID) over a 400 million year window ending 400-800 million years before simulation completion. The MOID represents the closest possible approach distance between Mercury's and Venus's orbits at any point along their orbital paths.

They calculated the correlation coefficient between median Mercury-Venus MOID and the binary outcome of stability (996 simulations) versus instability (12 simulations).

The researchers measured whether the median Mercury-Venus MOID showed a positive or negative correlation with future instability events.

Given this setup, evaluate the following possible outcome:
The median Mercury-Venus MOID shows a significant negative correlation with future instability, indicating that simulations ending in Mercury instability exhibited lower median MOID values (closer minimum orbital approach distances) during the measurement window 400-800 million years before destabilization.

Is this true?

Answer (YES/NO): NO